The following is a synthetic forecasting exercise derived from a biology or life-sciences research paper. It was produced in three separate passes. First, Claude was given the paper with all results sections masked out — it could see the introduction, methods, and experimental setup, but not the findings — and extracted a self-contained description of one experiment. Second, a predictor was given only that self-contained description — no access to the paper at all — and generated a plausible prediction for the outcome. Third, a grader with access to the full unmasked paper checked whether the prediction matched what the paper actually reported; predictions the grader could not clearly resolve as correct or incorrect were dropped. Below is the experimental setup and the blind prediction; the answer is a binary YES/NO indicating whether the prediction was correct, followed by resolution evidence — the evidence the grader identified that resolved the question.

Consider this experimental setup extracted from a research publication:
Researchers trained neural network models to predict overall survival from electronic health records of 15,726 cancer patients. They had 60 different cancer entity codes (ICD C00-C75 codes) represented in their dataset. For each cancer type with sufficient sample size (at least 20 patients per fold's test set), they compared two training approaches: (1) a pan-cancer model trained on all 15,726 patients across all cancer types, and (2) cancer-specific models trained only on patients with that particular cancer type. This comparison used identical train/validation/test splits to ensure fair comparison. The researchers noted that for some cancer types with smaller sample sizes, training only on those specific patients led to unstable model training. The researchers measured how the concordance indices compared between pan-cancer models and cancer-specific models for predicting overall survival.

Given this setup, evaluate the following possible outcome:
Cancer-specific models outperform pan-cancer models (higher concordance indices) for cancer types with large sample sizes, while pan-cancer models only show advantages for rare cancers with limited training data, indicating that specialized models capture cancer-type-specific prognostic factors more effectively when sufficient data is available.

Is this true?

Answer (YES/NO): NO